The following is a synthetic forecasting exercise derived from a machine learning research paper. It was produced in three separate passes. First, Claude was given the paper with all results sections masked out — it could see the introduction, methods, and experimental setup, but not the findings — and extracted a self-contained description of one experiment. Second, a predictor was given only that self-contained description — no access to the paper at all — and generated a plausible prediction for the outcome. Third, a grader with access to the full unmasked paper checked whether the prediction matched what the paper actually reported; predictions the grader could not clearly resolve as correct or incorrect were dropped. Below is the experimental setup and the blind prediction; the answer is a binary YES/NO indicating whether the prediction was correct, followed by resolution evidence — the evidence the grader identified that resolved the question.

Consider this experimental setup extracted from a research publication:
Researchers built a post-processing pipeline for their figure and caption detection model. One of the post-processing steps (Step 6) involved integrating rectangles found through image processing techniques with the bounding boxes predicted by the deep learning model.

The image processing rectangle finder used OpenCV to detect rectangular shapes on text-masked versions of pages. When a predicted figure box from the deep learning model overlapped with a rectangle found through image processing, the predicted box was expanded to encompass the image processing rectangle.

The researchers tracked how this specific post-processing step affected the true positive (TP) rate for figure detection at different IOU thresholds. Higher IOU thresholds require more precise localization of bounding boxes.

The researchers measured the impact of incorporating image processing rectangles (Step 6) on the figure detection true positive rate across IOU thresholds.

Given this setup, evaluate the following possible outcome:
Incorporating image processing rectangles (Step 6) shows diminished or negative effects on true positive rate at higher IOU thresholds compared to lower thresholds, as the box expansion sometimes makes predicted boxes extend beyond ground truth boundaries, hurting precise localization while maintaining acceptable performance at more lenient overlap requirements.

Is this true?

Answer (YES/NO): NO